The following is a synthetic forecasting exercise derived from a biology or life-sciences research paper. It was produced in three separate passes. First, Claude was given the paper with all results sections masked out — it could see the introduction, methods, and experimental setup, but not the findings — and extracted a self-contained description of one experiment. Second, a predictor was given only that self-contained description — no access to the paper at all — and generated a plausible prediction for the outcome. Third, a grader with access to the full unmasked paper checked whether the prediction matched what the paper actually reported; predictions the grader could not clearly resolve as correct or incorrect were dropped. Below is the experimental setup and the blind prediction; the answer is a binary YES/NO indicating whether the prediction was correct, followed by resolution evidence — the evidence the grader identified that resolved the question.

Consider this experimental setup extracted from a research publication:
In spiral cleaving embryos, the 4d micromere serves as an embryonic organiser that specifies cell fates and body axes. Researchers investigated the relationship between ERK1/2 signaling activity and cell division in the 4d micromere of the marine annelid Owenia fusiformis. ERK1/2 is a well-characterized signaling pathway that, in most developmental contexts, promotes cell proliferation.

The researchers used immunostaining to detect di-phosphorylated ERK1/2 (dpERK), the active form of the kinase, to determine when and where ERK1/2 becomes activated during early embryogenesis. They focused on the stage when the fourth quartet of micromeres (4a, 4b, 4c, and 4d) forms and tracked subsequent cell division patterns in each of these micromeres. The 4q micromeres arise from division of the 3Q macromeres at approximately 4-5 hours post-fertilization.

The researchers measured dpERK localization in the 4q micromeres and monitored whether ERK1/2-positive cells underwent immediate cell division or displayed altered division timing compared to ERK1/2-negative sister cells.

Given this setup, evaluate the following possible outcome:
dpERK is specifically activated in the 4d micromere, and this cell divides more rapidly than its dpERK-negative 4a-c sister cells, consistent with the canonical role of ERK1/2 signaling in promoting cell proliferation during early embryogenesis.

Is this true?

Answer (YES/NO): NO